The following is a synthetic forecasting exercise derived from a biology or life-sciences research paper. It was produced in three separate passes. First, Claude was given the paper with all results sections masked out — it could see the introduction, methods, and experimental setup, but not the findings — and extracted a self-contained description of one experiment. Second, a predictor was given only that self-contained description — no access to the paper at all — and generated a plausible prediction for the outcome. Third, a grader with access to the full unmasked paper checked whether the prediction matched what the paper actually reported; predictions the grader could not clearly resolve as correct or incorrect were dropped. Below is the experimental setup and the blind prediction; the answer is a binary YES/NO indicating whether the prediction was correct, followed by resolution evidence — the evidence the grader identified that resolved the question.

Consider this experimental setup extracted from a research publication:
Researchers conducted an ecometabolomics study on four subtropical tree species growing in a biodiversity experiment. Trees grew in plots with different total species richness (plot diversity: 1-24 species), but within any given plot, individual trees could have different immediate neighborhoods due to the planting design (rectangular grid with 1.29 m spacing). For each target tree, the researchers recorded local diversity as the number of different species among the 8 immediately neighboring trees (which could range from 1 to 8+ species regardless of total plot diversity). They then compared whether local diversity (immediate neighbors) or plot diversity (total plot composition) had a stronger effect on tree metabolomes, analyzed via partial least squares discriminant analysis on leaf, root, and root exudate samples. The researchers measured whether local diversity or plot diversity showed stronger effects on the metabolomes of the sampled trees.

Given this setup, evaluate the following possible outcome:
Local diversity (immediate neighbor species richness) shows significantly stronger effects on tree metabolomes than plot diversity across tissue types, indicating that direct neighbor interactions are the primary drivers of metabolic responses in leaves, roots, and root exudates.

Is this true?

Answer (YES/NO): NO